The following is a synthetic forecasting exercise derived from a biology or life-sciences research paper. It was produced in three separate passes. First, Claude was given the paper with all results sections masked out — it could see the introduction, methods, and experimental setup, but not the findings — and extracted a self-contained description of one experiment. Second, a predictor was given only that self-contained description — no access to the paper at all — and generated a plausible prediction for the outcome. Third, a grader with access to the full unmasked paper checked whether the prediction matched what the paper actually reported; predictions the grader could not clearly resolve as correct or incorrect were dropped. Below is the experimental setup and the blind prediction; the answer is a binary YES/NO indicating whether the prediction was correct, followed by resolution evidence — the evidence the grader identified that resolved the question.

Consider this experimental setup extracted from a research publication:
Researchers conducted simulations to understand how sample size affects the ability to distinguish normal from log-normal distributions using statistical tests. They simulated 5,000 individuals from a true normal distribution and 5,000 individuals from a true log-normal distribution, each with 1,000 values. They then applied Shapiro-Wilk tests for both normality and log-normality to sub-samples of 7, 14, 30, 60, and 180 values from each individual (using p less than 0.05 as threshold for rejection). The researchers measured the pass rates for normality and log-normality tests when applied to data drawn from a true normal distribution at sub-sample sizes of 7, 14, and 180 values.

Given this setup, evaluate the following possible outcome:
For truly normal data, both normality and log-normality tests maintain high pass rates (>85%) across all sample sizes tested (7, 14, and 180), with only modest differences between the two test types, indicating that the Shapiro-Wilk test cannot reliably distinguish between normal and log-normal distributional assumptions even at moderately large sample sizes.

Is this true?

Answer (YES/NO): NO